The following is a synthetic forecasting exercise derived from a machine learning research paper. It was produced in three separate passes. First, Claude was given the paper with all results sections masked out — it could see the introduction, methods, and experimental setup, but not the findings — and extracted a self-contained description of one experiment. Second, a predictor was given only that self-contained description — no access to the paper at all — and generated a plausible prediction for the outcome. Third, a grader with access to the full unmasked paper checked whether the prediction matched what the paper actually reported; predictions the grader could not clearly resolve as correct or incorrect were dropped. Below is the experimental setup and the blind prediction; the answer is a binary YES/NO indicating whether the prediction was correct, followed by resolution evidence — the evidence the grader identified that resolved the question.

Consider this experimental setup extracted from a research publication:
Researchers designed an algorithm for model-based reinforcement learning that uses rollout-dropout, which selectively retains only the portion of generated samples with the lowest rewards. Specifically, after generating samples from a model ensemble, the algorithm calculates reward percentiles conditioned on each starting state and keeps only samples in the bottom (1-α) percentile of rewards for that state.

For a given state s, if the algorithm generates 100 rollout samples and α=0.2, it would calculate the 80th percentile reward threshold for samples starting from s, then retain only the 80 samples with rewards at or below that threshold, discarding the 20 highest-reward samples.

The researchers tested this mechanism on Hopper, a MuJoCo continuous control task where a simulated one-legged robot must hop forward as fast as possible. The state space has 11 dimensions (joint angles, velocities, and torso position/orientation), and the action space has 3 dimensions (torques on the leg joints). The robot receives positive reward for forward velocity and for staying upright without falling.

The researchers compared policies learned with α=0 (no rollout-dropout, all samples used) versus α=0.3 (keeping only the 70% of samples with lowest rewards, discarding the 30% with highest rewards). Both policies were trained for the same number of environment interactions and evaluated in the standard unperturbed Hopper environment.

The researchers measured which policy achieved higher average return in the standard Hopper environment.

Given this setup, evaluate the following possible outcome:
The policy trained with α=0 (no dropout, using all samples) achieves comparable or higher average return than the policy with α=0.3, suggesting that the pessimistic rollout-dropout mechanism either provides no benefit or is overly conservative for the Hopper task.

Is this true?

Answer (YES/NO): YES